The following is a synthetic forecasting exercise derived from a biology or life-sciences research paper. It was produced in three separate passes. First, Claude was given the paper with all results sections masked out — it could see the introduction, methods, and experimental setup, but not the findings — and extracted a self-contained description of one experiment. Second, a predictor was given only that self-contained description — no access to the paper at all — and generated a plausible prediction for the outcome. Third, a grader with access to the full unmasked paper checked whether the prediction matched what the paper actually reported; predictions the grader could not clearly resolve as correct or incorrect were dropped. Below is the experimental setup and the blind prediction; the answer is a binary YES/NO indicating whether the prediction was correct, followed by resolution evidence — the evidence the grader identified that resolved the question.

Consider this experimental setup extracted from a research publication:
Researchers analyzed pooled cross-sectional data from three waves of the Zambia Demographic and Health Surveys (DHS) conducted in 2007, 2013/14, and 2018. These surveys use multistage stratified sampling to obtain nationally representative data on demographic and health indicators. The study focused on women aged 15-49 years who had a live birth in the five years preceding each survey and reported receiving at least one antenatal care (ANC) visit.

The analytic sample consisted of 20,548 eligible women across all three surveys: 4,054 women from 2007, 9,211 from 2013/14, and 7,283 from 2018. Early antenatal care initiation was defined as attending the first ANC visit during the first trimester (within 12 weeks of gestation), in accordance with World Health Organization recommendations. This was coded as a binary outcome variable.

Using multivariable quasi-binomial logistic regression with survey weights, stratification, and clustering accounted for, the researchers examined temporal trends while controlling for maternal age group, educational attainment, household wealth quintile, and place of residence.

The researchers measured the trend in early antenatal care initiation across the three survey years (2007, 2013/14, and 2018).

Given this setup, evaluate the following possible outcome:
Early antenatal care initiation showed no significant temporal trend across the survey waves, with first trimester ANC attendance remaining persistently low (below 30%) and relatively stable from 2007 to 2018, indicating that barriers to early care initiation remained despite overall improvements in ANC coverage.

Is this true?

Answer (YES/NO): NO